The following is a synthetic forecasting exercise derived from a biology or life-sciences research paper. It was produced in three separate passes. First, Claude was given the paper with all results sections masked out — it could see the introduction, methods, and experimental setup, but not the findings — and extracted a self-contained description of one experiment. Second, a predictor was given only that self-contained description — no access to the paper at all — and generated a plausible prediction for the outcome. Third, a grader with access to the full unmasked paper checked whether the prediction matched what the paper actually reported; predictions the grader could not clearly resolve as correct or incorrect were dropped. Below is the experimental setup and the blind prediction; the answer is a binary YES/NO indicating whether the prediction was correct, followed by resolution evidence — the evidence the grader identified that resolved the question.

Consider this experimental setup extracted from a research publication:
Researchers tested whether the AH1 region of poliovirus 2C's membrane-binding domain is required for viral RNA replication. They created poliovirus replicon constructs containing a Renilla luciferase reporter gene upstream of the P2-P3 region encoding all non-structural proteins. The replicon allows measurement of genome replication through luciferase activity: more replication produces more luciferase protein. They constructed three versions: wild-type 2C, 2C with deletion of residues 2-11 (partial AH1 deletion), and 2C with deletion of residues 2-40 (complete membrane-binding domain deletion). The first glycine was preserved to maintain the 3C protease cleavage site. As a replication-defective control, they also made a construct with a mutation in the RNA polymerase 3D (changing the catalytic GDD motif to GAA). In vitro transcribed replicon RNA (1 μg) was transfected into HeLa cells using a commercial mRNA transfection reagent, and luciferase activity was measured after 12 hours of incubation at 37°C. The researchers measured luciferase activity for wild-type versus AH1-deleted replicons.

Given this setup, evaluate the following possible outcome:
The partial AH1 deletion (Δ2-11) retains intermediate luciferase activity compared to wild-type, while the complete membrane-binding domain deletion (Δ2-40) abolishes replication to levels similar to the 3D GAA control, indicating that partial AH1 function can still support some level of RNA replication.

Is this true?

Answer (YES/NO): NO